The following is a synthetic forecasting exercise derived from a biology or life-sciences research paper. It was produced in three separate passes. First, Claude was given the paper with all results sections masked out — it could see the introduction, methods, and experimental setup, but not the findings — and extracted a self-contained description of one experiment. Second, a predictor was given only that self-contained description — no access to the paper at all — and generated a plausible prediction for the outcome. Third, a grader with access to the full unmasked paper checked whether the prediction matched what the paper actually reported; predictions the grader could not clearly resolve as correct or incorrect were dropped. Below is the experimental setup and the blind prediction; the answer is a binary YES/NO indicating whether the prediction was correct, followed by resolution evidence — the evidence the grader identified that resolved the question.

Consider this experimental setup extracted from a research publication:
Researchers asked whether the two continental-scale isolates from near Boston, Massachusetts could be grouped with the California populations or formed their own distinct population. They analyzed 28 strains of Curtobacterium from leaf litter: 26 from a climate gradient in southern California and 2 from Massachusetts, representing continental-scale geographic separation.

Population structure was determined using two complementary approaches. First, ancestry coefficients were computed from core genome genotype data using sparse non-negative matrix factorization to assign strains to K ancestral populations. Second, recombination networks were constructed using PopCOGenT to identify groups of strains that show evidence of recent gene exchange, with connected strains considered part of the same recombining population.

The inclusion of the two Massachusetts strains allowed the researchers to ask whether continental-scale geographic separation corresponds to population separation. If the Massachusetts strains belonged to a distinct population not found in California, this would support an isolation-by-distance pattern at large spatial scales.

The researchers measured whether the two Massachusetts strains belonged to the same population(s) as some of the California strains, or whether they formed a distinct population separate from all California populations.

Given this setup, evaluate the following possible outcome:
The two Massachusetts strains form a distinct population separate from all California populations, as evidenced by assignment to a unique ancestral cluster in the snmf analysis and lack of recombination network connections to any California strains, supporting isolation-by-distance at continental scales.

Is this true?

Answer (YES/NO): NO